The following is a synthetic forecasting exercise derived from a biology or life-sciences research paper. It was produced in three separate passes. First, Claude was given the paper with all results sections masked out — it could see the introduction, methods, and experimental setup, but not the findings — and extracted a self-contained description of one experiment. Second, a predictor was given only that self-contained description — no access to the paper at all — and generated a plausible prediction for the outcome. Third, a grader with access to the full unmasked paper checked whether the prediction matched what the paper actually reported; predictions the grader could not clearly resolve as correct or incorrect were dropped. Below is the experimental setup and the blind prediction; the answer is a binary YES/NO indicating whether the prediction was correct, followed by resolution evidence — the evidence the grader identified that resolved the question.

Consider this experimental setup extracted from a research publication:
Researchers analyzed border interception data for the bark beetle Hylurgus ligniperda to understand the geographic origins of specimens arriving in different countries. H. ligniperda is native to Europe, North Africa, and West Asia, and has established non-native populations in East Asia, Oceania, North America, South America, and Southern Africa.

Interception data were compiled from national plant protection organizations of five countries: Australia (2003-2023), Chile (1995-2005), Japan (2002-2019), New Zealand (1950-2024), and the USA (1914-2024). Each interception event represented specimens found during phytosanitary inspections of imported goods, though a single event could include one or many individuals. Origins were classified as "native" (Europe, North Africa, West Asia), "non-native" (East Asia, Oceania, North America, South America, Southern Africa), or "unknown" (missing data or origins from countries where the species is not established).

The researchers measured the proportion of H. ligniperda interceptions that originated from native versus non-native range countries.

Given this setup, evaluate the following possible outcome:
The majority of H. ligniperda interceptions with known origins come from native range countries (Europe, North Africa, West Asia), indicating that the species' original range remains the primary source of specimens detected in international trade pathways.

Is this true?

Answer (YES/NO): NO